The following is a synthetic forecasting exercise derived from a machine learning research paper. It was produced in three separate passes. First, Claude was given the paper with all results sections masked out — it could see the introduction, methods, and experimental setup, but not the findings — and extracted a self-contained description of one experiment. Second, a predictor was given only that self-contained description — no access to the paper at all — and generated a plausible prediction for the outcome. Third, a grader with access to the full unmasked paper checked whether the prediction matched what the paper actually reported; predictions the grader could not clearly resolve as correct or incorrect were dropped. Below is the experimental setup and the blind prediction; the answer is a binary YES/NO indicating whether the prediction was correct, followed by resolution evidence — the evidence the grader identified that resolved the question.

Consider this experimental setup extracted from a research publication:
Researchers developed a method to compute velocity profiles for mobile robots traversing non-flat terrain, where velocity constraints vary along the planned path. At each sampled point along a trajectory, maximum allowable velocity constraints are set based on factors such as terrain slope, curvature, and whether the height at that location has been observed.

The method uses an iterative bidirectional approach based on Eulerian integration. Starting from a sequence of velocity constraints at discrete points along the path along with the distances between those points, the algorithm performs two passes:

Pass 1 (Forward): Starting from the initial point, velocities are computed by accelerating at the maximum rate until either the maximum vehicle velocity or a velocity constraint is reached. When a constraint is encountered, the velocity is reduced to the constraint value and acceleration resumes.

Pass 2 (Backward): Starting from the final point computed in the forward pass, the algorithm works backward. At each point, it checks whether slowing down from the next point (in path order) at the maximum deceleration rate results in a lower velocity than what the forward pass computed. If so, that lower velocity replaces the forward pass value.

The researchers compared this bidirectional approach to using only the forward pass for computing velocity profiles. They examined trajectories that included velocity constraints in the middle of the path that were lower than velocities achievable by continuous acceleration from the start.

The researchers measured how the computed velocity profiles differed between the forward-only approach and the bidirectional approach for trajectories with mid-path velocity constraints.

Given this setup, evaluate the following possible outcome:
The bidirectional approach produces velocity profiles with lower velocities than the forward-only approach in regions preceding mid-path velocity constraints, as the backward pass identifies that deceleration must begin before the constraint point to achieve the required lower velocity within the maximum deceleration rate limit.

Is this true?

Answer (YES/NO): YES